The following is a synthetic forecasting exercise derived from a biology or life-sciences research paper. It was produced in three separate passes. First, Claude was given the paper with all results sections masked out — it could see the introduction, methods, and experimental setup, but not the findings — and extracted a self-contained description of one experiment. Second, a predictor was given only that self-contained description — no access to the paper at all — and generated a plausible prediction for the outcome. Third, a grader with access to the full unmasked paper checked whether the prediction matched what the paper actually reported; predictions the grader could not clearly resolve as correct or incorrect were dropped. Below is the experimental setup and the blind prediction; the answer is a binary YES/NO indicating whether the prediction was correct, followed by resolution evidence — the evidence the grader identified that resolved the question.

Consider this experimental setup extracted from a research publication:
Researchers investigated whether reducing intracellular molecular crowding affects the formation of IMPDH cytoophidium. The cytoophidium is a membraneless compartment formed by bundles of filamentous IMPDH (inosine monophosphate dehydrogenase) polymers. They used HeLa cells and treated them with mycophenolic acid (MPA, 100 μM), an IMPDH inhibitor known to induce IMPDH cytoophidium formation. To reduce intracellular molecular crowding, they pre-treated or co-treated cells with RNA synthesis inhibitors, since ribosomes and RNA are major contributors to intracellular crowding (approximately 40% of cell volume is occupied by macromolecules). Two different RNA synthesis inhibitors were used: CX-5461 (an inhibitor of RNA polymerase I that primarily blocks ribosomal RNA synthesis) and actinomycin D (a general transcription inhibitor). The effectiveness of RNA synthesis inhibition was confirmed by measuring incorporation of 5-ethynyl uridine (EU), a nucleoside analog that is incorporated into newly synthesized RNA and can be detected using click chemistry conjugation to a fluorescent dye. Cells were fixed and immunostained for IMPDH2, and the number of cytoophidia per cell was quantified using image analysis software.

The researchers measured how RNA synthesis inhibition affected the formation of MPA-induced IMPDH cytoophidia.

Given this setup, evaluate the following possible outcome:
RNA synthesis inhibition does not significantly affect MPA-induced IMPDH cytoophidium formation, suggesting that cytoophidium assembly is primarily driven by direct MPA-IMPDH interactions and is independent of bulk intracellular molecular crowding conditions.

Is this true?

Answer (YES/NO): NO